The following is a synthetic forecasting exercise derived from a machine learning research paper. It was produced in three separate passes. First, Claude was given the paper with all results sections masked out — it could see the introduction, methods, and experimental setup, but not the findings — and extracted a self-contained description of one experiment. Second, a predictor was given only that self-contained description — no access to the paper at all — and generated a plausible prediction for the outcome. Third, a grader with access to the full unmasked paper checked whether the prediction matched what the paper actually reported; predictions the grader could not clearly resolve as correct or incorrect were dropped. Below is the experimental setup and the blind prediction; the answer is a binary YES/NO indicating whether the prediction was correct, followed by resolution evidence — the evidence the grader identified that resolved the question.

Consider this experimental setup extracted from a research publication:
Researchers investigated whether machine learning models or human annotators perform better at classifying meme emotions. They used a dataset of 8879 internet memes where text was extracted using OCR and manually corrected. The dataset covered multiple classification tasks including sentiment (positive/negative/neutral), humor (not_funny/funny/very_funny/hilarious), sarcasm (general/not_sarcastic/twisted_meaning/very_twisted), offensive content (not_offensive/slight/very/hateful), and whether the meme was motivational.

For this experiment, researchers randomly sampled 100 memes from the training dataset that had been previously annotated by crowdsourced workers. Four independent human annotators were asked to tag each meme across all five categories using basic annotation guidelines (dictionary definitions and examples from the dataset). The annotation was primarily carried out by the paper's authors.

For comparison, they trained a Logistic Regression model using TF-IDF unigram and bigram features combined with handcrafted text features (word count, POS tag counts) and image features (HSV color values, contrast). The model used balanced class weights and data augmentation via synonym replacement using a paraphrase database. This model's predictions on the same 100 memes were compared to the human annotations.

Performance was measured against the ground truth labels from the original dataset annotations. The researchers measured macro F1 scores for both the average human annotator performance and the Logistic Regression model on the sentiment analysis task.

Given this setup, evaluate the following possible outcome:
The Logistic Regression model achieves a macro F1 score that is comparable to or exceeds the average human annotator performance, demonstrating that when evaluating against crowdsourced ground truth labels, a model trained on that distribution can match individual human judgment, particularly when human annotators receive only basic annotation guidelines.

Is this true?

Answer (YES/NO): YES